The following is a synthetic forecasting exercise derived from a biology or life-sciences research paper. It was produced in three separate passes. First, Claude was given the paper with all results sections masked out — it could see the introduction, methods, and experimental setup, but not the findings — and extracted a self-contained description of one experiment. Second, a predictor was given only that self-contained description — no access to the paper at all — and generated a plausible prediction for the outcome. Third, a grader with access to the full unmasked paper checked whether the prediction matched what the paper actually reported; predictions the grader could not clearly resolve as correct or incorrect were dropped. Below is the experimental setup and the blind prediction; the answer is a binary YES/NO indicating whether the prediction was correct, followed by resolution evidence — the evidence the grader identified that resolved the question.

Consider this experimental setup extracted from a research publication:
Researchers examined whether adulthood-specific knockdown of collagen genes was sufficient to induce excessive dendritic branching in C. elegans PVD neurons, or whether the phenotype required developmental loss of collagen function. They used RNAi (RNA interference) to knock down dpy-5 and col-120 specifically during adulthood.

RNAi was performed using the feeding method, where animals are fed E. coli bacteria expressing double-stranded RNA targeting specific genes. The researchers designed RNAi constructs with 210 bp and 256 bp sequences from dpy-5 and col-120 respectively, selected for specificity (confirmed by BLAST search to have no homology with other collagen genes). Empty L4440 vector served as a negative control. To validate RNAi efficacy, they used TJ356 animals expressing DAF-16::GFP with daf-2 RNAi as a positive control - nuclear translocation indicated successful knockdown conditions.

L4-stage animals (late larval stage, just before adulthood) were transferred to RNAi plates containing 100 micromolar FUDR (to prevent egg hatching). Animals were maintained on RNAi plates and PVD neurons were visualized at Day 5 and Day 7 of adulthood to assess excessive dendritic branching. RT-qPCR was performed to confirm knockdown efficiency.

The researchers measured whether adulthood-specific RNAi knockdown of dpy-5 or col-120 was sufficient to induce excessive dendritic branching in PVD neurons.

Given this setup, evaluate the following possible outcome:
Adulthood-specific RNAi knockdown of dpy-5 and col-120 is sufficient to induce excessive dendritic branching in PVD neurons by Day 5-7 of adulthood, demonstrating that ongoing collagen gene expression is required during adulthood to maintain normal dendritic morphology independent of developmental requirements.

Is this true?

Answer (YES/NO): YES